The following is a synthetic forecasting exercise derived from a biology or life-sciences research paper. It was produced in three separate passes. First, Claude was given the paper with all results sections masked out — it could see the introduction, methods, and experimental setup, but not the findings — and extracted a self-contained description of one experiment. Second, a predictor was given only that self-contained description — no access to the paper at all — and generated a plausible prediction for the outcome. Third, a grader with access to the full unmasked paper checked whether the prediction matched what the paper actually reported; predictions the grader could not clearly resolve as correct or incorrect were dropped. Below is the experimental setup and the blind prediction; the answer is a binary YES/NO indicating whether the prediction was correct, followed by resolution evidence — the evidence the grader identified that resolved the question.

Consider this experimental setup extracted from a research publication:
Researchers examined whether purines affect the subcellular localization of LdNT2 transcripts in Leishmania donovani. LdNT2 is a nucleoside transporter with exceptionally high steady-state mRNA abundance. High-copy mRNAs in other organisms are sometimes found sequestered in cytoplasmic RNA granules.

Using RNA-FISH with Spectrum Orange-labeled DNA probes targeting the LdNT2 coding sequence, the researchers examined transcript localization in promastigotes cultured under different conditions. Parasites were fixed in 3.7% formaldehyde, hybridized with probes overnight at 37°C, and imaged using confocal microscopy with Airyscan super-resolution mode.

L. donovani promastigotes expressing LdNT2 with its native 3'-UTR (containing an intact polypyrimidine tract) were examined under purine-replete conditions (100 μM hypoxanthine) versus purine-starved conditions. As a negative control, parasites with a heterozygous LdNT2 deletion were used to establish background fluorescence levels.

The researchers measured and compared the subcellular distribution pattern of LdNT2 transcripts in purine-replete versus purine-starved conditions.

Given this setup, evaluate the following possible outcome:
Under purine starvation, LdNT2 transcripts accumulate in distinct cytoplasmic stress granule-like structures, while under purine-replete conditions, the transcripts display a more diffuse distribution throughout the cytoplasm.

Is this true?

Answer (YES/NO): NO